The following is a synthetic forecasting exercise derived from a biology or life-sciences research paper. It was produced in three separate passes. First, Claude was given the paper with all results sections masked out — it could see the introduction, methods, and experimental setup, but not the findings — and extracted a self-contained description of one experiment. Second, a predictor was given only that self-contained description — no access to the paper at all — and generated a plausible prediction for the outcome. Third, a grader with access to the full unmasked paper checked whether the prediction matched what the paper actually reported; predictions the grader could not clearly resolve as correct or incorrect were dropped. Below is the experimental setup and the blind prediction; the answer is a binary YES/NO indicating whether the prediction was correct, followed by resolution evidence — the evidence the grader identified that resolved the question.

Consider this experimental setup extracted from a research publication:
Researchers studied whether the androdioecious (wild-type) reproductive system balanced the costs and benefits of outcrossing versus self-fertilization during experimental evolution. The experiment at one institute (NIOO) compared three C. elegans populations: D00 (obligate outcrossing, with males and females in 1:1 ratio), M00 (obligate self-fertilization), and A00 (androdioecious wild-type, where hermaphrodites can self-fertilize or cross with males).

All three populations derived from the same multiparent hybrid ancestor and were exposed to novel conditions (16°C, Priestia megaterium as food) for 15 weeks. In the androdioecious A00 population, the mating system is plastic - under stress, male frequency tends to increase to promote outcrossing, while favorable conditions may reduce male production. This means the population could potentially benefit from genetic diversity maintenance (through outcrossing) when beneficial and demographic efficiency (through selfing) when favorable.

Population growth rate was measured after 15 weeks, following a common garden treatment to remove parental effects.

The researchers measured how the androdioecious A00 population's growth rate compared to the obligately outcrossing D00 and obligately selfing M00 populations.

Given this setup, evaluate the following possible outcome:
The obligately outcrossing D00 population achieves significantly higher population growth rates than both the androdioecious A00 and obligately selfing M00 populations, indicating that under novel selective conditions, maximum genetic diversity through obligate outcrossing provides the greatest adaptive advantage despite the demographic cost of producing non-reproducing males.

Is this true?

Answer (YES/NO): NO